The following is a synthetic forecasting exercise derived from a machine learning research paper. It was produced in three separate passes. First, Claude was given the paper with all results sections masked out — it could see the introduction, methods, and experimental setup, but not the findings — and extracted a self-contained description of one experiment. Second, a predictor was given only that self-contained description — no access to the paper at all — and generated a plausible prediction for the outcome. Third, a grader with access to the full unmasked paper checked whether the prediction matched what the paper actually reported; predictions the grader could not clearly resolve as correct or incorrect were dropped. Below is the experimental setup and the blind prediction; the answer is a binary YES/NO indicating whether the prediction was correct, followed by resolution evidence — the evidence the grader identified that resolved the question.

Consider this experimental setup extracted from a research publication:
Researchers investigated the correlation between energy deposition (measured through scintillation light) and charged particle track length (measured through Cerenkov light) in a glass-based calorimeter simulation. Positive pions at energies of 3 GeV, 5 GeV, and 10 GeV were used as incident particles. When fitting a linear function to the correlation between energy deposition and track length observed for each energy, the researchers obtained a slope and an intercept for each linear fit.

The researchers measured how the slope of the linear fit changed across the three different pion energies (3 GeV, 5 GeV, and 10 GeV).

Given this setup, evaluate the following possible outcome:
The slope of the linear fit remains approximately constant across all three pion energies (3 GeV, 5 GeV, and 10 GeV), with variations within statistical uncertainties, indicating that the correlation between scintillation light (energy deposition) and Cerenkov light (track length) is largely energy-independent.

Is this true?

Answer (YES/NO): YES